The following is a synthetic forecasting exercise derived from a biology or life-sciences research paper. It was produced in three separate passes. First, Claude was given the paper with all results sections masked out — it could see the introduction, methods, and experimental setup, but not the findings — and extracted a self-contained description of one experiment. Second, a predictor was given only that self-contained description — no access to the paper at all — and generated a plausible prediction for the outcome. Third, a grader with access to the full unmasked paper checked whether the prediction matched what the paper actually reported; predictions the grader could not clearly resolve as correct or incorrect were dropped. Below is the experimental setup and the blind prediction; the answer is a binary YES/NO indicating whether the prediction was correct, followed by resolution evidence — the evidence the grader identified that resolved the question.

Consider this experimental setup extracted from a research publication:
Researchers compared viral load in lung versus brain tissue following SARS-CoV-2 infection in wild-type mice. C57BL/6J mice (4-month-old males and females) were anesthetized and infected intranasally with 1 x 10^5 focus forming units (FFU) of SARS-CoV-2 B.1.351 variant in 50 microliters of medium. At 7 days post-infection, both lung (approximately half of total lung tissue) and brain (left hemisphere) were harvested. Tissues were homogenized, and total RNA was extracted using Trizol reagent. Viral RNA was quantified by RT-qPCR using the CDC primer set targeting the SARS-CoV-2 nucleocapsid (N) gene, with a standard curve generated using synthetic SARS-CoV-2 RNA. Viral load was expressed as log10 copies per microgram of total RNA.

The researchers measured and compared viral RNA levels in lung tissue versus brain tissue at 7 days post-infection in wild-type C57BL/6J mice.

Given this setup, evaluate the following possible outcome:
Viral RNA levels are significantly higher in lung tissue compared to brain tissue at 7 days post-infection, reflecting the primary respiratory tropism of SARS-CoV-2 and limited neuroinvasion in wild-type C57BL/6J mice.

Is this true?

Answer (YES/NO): YES